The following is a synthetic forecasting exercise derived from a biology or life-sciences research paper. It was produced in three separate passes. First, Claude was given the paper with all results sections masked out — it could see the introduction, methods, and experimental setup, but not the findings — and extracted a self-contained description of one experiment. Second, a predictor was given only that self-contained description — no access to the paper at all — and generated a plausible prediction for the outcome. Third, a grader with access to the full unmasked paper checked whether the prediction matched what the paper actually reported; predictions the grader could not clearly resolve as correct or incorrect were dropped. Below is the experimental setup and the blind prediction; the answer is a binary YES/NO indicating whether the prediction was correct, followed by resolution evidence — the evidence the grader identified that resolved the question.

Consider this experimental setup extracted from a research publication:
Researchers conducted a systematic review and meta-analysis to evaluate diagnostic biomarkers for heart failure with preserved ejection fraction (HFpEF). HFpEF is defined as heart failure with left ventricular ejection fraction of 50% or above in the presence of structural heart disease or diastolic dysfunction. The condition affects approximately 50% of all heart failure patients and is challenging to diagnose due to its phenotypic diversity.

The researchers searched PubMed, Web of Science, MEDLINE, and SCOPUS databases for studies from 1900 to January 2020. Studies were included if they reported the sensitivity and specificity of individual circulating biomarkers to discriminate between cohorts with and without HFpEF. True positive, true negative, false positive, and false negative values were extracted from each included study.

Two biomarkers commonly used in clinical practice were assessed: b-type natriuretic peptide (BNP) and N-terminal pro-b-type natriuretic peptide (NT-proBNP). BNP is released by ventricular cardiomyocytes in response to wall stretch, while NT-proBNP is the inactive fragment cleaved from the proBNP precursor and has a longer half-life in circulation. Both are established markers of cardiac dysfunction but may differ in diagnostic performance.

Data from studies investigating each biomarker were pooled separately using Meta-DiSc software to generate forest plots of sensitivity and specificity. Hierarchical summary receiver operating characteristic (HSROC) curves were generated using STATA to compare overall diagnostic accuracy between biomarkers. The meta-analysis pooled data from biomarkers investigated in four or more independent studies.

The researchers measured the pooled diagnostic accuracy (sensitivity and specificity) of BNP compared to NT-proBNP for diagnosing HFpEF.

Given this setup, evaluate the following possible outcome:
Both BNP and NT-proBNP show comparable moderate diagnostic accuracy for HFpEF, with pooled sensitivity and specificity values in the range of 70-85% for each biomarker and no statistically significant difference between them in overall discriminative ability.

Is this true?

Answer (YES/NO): NO